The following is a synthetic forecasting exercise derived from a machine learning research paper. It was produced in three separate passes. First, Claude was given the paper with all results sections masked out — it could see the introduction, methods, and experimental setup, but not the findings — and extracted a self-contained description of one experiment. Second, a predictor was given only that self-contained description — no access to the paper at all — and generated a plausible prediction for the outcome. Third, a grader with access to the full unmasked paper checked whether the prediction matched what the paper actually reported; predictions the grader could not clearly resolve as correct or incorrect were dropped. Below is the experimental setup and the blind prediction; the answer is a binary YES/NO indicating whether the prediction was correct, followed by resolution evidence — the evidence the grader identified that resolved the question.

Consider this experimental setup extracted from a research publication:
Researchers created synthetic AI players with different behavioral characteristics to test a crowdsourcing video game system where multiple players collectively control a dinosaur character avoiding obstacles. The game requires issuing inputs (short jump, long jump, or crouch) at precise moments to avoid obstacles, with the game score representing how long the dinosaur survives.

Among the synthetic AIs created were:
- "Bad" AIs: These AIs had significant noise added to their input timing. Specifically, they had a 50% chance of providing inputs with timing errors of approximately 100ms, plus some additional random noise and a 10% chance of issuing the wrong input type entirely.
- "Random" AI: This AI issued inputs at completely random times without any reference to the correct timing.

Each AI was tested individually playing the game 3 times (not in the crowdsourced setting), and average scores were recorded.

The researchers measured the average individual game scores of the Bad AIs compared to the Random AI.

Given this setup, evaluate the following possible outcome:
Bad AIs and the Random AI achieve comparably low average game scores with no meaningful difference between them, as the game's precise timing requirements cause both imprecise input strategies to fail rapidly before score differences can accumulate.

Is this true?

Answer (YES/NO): NO